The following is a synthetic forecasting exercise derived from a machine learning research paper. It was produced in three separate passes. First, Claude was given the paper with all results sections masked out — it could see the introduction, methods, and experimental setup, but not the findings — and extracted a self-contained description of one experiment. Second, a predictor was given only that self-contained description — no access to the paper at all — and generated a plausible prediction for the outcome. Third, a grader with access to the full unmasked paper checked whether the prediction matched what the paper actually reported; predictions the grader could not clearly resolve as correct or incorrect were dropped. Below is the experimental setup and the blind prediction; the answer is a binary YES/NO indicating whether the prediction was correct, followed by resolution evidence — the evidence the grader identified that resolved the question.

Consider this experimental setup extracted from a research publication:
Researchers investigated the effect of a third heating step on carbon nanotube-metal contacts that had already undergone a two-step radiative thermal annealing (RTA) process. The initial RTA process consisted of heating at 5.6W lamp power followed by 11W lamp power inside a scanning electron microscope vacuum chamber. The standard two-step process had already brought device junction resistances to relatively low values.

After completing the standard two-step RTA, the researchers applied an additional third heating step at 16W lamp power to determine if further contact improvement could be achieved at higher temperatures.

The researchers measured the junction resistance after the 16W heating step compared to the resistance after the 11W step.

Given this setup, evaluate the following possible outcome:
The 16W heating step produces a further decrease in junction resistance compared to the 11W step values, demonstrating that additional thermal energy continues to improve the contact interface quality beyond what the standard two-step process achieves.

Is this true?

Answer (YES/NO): NO